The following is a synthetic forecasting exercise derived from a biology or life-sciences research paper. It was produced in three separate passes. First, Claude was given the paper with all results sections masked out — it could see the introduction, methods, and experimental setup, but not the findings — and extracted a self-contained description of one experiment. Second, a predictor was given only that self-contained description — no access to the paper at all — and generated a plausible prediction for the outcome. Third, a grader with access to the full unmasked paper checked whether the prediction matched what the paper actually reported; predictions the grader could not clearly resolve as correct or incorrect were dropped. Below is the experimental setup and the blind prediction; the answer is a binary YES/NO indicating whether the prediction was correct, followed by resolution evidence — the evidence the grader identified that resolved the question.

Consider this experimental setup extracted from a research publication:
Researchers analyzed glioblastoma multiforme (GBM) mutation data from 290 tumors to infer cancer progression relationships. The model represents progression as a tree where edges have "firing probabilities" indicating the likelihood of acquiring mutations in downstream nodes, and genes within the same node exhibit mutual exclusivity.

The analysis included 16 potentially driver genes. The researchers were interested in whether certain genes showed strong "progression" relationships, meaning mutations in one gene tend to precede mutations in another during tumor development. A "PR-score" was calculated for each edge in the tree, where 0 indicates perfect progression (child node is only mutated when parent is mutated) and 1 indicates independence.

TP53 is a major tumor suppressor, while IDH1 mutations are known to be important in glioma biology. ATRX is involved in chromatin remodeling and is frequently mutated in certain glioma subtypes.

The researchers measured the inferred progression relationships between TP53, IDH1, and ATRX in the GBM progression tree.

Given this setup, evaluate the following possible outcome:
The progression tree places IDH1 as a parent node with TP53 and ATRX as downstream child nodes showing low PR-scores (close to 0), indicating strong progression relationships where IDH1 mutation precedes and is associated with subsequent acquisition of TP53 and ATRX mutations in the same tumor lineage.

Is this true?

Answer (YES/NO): NO